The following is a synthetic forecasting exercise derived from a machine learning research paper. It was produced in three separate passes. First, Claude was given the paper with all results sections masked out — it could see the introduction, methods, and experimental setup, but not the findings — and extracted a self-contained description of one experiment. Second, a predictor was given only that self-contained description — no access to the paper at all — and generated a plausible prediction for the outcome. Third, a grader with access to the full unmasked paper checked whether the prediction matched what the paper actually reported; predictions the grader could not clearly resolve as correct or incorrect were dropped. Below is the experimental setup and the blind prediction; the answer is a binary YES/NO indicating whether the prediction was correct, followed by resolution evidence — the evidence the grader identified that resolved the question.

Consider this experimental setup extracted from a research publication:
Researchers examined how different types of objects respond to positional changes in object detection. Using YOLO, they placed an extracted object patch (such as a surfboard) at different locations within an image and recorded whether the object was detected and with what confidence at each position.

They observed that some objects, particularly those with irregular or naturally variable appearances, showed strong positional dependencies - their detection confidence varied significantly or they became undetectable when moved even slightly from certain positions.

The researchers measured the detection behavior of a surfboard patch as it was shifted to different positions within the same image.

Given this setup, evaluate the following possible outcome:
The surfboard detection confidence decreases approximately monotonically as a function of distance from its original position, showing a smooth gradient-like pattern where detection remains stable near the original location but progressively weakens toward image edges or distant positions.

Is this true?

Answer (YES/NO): NO